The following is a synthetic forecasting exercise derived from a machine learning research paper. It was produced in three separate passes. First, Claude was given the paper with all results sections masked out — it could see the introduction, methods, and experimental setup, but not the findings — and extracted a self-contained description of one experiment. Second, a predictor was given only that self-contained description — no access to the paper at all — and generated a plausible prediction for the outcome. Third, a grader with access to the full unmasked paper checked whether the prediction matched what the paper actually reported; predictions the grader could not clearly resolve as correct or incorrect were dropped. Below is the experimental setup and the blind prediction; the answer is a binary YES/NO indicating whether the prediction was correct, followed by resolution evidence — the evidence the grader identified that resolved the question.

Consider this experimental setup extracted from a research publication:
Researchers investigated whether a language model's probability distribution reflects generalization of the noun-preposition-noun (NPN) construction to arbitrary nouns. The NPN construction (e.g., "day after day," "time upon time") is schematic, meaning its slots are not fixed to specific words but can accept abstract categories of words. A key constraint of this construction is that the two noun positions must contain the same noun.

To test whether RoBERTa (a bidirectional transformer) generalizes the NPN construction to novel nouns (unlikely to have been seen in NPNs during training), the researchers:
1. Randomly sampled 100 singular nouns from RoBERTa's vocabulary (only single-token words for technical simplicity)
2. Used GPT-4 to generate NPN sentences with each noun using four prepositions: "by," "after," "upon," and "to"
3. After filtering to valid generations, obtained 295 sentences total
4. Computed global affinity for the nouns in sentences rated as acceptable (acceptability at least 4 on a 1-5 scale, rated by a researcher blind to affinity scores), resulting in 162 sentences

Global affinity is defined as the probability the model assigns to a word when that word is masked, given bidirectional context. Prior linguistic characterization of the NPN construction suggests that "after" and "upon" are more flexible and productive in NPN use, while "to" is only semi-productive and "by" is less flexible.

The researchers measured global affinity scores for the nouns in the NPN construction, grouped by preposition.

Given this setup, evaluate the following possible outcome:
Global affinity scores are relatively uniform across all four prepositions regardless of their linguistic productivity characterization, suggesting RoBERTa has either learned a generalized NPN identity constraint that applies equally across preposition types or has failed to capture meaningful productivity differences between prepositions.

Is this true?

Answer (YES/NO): NO